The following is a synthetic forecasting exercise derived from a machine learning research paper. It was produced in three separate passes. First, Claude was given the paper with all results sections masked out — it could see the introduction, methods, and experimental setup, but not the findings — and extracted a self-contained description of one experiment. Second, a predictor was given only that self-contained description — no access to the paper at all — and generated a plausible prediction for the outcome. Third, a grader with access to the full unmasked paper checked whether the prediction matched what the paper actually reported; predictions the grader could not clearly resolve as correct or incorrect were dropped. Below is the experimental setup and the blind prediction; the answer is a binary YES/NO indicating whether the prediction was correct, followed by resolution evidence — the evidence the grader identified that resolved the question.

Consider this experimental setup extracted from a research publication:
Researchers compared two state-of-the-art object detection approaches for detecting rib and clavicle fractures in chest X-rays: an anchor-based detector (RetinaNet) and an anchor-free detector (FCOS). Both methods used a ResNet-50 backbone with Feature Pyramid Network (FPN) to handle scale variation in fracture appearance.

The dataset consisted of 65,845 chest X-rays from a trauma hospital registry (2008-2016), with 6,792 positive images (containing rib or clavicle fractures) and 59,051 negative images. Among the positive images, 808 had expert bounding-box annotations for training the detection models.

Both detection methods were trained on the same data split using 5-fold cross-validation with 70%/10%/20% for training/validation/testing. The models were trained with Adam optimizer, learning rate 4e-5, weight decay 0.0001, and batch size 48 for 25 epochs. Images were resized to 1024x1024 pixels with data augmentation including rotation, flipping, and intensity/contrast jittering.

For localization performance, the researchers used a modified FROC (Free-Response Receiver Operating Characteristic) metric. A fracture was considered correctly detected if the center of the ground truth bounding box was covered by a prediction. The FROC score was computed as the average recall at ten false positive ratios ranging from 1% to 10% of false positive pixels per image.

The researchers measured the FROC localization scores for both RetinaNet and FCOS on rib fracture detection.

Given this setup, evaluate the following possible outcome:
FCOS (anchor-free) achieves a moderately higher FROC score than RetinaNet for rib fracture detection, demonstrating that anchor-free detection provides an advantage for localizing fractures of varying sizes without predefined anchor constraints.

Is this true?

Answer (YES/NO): YES